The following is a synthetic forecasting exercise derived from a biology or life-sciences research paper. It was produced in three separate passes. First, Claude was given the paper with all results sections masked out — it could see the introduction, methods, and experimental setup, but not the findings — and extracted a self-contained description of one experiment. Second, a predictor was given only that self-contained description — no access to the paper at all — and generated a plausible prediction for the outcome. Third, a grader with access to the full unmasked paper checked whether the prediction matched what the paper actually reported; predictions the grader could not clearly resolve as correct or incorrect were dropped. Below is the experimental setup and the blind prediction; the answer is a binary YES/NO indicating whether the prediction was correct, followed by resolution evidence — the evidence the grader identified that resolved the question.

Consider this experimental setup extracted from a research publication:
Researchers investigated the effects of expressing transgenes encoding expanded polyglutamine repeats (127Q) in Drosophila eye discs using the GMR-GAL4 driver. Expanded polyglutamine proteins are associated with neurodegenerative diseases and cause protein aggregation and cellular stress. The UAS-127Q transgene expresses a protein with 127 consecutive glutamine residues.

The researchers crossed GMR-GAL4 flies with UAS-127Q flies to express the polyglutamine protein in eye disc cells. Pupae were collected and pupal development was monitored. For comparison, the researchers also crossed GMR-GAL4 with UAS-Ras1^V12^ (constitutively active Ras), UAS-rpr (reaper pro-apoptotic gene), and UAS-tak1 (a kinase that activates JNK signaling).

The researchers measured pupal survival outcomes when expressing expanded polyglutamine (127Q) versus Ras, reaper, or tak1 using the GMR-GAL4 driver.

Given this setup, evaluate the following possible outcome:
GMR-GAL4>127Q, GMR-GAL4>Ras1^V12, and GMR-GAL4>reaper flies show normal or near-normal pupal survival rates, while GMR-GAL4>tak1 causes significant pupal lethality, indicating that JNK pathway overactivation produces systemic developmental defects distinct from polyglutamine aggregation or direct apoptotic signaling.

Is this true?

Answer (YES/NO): NO